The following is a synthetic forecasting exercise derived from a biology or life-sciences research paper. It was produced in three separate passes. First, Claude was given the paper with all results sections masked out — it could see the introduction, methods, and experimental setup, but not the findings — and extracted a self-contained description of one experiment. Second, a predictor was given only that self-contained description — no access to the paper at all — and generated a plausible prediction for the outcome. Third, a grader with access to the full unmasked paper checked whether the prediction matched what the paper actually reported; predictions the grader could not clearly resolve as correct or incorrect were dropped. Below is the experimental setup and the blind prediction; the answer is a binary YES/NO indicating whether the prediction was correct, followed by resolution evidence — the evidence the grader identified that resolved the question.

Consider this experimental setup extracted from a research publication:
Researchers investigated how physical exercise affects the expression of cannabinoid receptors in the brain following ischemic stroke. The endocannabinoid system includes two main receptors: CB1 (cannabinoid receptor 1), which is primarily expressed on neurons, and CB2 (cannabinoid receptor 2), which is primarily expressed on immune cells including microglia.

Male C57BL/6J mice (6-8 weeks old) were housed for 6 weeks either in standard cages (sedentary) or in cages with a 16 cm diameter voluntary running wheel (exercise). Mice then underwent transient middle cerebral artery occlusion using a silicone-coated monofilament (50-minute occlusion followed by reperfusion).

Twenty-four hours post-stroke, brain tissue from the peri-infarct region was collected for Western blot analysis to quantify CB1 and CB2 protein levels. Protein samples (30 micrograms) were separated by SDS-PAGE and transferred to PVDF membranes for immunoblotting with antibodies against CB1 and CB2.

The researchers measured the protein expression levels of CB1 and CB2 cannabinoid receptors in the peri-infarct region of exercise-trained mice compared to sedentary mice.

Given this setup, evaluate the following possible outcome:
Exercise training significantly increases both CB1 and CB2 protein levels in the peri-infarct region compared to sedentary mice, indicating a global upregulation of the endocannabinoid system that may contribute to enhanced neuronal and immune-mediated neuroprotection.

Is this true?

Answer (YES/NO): YES